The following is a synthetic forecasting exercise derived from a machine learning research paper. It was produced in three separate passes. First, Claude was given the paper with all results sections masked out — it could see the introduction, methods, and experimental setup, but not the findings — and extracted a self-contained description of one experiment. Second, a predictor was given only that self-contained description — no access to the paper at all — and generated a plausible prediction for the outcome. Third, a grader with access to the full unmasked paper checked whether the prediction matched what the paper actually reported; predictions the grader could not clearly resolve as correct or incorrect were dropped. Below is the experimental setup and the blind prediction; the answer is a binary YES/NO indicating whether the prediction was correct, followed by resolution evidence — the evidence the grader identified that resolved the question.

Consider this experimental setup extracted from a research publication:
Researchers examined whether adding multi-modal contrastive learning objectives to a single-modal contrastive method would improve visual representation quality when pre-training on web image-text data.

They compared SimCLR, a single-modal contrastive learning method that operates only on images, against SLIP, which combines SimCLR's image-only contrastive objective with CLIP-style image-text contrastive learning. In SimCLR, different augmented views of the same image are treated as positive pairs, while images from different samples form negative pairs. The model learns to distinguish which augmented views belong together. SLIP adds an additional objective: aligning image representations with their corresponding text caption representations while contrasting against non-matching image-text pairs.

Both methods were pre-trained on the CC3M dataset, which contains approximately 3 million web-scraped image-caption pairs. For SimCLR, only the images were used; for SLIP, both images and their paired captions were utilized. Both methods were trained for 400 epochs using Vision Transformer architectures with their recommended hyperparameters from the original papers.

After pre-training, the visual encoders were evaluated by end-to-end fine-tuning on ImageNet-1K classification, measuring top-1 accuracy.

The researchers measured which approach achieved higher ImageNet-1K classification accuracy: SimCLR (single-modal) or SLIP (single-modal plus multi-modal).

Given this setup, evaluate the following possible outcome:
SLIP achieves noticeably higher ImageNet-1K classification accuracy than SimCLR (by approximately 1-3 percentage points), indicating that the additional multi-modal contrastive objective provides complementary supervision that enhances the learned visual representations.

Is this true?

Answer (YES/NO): NO